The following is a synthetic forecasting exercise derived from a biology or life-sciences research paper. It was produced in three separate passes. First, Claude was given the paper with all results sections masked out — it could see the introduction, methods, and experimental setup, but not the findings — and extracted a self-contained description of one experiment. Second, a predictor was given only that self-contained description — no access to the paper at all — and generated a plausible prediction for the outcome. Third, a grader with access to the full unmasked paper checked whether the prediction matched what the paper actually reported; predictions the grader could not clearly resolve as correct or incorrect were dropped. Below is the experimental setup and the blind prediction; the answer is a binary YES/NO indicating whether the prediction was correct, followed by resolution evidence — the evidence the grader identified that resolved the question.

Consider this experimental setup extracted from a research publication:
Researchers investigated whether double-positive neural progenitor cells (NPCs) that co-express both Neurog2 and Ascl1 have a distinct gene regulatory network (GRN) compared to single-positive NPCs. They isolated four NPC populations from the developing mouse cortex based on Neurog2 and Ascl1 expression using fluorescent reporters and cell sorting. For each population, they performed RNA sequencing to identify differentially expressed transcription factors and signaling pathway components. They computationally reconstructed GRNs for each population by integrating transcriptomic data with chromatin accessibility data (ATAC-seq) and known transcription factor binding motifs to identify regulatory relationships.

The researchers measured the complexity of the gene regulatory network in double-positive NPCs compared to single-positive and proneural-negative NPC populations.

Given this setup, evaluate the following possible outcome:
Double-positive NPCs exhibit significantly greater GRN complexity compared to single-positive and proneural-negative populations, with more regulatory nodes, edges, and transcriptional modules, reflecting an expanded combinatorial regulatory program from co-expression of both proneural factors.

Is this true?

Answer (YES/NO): YES